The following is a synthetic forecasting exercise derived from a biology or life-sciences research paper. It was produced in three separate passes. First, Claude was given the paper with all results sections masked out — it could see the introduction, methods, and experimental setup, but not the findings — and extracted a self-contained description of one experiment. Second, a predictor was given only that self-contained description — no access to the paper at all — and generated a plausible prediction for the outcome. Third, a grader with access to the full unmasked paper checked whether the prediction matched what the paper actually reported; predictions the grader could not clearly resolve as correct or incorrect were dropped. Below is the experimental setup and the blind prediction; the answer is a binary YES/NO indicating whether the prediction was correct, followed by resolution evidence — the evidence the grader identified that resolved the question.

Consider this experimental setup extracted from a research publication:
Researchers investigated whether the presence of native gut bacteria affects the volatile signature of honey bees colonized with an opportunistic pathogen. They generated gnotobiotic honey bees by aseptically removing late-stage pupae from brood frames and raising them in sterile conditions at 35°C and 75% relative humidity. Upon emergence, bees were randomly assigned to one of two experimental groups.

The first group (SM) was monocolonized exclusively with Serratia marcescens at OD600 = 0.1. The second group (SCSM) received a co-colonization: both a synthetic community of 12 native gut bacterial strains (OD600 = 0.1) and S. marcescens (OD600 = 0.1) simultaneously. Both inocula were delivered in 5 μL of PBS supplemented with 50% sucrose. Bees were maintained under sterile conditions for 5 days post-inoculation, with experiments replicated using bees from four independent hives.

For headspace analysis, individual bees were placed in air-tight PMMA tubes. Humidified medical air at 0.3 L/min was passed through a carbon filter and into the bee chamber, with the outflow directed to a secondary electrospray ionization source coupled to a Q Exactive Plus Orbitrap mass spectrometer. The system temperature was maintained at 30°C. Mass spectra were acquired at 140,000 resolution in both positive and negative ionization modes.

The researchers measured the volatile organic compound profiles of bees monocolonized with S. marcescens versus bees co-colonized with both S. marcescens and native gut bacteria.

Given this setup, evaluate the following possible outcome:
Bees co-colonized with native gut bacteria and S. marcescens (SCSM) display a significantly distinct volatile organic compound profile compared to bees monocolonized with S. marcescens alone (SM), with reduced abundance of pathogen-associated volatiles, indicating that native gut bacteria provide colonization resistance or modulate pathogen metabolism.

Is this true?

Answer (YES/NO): NO